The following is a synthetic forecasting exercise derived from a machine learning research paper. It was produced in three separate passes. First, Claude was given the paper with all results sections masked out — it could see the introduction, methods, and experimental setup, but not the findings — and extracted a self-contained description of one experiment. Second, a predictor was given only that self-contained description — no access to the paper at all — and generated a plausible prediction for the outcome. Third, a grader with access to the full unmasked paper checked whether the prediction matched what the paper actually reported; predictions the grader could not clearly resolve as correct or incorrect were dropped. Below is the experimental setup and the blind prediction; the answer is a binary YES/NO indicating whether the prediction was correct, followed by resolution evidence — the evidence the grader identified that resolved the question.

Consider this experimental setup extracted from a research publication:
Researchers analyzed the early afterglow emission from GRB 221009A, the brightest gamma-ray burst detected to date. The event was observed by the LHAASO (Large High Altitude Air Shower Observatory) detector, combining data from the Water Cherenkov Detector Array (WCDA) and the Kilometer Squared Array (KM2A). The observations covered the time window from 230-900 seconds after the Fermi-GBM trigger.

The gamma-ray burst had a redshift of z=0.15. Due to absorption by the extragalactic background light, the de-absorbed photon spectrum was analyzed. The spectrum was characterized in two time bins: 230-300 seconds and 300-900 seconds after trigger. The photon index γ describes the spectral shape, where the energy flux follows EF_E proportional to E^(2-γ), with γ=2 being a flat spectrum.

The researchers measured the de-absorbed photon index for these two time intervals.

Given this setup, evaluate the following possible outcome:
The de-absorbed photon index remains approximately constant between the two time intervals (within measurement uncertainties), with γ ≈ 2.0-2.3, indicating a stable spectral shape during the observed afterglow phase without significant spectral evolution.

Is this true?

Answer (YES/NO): NO